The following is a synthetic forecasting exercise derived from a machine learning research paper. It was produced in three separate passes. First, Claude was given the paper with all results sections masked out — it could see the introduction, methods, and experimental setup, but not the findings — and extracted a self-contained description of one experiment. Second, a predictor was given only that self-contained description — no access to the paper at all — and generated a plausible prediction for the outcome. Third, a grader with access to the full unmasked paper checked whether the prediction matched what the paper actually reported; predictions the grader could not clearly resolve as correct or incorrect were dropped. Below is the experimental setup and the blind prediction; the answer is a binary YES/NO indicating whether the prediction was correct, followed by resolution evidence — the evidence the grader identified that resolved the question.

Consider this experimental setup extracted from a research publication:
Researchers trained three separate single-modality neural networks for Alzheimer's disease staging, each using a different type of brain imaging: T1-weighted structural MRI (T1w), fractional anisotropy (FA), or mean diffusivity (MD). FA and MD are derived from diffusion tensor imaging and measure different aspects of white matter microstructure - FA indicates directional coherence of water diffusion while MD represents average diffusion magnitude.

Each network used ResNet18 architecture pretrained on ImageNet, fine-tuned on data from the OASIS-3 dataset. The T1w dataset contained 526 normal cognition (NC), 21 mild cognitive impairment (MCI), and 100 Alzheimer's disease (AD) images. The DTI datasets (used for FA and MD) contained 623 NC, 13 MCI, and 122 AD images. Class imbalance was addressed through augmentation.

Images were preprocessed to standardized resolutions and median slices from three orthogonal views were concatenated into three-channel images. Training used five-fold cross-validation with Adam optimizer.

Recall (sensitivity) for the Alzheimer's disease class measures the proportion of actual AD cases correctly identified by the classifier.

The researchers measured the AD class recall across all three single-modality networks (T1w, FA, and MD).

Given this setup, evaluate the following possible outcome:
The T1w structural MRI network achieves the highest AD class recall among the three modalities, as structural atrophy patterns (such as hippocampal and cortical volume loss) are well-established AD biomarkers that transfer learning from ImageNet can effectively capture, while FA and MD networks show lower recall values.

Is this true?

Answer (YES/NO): YES